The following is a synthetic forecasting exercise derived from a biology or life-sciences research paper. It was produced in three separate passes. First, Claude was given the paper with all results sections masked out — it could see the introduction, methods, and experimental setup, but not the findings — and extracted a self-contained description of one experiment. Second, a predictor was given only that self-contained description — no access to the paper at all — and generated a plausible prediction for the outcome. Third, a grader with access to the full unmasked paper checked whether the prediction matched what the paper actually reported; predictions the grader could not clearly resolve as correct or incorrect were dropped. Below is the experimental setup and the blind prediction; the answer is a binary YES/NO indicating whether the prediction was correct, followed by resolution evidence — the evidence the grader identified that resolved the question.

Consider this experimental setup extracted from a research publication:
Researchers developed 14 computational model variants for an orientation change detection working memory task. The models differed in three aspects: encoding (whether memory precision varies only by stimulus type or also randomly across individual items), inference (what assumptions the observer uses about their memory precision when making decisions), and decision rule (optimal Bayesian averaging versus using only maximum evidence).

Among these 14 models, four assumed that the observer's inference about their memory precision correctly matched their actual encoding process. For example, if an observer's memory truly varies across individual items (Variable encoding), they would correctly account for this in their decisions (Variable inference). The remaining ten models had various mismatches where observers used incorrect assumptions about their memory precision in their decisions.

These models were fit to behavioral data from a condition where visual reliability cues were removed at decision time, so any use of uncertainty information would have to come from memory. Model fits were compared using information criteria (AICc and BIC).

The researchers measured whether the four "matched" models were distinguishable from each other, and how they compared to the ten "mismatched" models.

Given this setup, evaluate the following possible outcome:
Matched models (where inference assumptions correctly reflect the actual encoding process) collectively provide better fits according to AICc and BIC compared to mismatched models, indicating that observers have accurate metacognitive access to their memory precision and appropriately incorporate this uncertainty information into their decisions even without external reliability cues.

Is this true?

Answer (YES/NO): YES